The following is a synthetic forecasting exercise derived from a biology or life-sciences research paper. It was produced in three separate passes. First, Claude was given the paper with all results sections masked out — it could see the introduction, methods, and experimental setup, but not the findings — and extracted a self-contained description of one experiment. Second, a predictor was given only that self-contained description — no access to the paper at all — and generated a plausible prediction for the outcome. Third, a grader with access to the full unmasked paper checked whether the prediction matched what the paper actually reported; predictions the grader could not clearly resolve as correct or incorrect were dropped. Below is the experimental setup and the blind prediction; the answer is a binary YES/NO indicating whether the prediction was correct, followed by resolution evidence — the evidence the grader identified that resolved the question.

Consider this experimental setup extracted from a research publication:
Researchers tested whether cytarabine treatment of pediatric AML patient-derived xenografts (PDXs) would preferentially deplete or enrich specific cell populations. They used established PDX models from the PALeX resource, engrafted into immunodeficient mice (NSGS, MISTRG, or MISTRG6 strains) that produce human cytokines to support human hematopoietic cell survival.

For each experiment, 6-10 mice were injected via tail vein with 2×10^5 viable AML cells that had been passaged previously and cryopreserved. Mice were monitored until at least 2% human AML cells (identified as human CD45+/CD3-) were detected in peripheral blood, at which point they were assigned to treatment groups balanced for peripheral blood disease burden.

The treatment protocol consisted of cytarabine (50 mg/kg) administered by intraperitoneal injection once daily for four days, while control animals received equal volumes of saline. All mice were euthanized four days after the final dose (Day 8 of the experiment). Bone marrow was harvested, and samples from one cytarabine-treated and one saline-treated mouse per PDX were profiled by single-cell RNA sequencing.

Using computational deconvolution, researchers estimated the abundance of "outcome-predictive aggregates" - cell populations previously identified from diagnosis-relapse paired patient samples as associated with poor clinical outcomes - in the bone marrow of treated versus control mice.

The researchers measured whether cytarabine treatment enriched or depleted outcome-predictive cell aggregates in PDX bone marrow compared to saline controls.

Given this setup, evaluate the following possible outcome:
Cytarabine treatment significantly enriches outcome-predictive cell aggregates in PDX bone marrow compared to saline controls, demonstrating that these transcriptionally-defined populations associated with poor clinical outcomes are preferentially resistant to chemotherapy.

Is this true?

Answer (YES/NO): YES